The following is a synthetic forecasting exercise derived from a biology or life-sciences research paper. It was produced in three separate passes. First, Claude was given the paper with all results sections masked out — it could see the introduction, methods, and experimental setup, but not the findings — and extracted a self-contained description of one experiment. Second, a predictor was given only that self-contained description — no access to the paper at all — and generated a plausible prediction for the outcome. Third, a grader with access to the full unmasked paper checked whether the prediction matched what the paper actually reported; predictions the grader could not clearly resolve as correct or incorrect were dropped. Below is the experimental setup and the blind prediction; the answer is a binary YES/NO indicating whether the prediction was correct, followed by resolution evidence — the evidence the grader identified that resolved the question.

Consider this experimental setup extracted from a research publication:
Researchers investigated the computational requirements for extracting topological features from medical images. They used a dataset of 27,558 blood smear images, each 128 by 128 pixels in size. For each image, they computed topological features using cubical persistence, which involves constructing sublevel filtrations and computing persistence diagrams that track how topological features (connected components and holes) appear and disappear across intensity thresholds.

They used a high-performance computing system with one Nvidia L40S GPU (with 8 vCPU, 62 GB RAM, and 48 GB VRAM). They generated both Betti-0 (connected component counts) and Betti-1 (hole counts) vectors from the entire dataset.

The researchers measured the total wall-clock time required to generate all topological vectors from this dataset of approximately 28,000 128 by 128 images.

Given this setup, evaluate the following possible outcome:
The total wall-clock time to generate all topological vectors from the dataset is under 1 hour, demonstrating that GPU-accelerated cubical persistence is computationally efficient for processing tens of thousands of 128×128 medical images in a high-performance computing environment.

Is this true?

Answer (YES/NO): NO